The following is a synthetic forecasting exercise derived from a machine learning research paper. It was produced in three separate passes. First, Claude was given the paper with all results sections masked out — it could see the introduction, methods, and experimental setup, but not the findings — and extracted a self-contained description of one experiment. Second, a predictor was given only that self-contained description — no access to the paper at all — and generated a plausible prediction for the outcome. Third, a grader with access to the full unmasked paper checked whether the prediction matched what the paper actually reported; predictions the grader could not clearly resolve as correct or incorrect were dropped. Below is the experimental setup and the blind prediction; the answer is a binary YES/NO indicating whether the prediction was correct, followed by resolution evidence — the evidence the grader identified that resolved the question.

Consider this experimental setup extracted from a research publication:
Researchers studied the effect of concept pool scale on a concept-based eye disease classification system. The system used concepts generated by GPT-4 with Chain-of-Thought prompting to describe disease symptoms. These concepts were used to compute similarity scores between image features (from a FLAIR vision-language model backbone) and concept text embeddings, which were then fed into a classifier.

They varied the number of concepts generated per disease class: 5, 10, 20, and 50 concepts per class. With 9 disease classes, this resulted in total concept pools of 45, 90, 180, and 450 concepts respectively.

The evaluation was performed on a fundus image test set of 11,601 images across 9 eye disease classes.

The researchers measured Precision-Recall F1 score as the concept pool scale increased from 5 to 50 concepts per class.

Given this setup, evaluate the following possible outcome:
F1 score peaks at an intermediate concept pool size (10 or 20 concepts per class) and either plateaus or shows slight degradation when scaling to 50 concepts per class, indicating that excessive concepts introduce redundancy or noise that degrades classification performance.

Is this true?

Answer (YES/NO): YES